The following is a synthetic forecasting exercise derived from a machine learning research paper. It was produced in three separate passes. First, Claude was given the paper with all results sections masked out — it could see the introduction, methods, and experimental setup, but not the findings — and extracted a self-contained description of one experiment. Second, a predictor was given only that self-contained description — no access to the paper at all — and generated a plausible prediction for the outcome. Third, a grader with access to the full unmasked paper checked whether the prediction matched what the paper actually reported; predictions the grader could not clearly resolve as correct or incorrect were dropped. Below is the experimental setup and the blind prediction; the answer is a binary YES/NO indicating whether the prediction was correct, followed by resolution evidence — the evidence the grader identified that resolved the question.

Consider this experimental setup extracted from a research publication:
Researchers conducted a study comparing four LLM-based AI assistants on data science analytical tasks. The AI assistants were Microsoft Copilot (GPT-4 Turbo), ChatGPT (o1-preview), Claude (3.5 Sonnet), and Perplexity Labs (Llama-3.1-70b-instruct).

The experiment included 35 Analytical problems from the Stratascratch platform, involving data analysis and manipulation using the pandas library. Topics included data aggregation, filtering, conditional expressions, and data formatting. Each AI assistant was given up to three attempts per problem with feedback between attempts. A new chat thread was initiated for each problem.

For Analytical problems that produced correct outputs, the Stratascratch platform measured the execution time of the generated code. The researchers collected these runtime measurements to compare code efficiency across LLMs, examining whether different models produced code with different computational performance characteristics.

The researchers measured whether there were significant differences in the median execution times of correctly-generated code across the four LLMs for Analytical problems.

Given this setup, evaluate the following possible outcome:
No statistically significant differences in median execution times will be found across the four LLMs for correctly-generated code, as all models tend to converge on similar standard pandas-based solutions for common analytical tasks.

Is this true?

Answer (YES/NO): YES